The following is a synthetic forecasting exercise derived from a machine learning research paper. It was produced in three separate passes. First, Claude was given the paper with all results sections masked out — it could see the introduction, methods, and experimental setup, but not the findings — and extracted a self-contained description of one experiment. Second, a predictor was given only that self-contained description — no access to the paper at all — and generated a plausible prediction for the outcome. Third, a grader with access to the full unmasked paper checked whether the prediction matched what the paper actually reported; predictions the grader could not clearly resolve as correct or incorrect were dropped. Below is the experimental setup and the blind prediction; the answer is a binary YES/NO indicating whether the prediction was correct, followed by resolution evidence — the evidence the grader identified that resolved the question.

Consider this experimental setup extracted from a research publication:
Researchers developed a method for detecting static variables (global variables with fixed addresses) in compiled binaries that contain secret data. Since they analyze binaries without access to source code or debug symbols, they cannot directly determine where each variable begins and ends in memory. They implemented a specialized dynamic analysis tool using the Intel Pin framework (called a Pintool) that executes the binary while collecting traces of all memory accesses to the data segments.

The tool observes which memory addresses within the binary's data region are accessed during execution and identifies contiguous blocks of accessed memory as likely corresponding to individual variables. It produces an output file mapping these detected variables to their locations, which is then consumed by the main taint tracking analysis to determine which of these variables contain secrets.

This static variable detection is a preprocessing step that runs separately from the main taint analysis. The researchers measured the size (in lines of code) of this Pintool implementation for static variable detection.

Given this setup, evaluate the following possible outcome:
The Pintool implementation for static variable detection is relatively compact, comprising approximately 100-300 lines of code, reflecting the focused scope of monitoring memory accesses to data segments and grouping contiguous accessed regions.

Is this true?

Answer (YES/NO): NO